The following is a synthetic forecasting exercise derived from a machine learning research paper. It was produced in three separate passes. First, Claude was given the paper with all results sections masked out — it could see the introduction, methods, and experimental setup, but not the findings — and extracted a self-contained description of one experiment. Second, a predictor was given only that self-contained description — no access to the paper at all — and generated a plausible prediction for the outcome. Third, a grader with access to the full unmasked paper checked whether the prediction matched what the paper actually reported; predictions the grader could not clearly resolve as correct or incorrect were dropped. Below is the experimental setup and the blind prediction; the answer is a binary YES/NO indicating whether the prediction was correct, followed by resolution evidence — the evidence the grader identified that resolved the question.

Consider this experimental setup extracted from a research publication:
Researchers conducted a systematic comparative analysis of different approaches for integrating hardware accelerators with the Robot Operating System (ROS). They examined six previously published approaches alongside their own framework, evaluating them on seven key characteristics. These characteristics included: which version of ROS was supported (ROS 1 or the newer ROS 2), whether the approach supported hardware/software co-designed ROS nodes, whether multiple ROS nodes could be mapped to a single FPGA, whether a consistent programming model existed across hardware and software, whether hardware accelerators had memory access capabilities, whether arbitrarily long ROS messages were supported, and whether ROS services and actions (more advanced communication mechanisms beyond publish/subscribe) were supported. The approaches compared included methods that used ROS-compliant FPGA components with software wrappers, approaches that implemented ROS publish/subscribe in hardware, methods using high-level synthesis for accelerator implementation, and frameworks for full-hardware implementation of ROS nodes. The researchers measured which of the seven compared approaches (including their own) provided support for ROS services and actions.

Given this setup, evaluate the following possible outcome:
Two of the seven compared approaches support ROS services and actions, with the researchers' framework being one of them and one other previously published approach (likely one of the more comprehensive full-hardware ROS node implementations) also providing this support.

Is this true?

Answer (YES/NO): NO